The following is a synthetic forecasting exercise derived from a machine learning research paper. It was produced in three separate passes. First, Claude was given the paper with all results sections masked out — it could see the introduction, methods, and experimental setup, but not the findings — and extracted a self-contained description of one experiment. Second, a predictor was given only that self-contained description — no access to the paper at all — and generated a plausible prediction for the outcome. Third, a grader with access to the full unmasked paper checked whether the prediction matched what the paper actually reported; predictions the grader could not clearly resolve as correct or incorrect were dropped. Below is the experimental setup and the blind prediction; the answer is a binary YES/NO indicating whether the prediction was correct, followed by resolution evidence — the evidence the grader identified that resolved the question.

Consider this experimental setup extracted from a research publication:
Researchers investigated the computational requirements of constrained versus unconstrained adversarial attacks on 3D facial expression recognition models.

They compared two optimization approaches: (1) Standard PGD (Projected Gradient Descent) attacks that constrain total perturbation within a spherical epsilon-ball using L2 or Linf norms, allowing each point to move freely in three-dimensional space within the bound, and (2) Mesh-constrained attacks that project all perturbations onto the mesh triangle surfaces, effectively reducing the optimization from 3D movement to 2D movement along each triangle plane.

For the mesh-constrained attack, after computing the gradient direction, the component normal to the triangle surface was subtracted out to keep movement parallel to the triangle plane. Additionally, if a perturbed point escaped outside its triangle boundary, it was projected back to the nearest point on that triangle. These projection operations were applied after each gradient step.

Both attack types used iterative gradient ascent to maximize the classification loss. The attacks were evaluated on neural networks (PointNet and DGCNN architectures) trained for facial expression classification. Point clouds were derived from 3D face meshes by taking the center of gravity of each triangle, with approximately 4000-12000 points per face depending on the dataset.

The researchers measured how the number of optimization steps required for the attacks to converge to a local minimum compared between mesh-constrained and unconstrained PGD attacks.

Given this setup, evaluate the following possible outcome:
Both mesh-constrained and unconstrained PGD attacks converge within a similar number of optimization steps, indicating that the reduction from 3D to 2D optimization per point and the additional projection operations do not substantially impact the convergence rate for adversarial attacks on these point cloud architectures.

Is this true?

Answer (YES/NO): NO